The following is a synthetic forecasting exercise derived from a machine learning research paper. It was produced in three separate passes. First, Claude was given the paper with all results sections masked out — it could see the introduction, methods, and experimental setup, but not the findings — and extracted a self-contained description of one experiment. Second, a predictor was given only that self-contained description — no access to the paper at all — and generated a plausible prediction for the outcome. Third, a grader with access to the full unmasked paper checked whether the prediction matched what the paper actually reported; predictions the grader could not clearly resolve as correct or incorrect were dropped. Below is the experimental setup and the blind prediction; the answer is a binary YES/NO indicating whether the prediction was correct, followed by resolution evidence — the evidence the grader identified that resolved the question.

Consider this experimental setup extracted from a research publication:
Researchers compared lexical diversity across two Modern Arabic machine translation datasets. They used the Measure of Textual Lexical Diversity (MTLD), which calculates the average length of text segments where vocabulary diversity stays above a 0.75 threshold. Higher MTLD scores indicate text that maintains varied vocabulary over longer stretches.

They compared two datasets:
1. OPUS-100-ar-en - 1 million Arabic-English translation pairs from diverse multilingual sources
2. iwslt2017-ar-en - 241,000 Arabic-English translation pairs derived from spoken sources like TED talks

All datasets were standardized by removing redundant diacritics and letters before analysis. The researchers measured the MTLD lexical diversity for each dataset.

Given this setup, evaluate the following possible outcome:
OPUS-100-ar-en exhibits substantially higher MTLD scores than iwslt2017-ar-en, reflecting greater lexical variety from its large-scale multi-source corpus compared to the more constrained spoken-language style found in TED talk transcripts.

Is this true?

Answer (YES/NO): NO